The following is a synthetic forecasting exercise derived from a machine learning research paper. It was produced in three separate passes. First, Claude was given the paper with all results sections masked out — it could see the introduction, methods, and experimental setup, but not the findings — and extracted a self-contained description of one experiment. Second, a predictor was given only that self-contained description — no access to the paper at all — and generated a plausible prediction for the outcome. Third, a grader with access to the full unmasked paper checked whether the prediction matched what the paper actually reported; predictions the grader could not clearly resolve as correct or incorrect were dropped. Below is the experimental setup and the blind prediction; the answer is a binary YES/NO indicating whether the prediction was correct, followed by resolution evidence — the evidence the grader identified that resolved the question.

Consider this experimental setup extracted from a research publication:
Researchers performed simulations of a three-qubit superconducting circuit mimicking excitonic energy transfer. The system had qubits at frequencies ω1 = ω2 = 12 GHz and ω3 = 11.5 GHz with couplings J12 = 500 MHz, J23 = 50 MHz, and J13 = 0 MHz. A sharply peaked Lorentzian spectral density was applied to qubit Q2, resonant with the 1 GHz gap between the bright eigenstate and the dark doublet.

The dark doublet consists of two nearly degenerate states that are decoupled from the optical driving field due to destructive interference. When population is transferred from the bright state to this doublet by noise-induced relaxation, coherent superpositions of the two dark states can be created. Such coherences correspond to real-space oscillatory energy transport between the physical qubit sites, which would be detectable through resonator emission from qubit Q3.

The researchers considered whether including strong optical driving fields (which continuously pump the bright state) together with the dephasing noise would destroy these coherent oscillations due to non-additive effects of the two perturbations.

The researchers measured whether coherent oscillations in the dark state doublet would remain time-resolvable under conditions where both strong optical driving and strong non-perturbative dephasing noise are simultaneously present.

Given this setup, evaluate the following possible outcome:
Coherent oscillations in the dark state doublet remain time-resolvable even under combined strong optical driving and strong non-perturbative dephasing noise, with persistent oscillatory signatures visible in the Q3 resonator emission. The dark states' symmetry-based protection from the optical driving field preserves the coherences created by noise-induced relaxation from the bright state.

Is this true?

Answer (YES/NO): YES